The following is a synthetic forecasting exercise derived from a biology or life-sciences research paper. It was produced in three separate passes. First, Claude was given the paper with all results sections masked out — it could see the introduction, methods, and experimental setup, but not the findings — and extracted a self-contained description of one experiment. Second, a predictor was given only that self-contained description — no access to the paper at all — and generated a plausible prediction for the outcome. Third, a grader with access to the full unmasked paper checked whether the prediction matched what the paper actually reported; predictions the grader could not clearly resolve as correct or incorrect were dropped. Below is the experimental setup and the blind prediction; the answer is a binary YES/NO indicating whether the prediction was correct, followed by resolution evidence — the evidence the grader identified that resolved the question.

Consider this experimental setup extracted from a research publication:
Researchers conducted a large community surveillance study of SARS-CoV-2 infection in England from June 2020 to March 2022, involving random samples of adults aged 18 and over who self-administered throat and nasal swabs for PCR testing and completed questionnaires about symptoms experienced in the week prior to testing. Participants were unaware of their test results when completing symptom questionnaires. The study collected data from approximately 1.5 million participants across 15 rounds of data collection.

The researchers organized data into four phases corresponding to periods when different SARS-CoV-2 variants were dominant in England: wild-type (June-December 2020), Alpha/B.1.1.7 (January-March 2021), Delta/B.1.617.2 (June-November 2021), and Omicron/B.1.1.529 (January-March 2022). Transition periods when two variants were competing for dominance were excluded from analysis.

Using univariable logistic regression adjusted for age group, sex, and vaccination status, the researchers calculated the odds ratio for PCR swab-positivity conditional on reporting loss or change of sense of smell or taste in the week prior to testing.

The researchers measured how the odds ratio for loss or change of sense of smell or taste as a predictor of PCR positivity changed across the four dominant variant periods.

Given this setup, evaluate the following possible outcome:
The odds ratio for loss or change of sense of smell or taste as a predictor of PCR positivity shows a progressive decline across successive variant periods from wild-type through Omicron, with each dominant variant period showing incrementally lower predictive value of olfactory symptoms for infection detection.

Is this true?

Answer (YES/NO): NO